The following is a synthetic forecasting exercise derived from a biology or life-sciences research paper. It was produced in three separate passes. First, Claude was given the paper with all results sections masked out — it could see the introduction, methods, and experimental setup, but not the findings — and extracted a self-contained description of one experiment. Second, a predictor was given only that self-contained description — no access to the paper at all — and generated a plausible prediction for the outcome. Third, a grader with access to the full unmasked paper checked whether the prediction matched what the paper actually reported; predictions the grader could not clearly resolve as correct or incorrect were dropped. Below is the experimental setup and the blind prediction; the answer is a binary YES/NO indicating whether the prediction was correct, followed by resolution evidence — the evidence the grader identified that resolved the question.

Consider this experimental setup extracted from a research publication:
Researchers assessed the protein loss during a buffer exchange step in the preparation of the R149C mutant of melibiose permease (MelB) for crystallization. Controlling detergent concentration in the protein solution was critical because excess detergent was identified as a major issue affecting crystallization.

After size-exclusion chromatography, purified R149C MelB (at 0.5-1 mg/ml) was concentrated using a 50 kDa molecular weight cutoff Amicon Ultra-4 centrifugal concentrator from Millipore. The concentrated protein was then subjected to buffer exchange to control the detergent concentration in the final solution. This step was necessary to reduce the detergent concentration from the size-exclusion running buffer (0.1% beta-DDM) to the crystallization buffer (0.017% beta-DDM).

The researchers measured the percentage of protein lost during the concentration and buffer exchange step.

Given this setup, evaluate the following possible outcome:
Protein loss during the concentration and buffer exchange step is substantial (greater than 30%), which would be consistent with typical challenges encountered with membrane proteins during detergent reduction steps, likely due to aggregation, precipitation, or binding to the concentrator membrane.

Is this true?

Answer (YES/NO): NO